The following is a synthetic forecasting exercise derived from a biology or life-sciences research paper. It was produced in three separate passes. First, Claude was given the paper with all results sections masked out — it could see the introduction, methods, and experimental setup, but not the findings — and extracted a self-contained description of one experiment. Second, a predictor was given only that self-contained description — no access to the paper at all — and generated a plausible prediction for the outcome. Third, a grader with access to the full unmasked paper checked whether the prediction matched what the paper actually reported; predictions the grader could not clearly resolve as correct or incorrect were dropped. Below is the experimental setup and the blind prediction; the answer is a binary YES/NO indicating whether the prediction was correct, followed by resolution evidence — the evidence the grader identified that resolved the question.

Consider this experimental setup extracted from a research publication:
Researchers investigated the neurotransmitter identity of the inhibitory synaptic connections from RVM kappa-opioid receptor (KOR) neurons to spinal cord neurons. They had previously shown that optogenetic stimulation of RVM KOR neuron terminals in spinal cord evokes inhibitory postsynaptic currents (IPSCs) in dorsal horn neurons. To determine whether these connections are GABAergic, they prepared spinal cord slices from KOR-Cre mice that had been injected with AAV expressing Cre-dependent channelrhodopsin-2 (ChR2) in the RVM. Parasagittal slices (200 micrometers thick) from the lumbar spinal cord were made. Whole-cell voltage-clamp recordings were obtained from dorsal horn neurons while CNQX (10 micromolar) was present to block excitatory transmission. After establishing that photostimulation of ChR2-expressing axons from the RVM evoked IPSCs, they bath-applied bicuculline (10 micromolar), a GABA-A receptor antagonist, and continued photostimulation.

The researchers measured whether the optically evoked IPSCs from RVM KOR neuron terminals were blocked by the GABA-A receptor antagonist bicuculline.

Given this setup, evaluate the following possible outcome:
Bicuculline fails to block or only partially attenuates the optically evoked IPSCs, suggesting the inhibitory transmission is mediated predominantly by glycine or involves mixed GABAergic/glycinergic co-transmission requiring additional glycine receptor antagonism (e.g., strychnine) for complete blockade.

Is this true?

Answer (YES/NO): NO